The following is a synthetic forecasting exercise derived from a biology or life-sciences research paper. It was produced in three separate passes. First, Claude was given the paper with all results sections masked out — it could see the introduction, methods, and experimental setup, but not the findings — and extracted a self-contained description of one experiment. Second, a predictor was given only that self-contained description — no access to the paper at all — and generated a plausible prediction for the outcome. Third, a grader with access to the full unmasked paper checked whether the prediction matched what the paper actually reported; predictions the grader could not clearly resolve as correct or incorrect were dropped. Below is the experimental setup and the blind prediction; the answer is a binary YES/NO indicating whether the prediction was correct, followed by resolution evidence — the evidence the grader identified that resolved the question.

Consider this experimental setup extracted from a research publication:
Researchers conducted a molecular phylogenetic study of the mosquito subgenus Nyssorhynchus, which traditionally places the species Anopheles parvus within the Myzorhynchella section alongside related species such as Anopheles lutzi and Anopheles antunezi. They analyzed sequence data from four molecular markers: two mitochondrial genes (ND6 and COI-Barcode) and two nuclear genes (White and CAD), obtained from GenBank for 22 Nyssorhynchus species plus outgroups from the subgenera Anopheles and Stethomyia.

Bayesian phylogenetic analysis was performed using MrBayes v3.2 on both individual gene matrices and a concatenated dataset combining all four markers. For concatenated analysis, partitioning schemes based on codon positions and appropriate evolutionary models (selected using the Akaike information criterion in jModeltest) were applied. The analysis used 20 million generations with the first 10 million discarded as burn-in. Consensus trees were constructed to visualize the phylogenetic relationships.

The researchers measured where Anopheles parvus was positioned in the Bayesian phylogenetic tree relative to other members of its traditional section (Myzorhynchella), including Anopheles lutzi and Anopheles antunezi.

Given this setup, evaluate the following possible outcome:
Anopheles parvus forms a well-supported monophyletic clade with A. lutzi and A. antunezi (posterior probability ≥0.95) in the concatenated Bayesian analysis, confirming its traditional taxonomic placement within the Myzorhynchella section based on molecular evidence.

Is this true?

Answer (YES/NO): NO